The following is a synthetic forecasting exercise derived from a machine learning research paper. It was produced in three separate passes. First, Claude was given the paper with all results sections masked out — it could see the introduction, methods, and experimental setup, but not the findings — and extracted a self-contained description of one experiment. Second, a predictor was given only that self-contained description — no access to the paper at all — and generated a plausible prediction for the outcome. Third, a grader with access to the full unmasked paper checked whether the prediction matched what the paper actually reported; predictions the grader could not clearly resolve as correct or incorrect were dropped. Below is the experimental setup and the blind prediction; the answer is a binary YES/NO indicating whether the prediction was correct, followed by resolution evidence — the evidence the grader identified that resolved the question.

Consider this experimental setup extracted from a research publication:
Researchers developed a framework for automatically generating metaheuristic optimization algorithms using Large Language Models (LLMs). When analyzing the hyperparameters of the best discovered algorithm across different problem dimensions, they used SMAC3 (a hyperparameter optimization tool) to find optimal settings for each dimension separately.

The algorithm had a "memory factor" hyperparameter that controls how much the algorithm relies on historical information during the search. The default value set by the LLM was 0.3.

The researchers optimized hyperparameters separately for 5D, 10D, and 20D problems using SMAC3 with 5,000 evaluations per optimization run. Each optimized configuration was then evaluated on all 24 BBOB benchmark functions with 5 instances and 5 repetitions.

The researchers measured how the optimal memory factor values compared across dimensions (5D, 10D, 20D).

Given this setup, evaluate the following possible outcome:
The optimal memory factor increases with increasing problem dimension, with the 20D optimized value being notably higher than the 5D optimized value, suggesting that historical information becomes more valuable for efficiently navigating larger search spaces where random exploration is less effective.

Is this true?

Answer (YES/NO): YES